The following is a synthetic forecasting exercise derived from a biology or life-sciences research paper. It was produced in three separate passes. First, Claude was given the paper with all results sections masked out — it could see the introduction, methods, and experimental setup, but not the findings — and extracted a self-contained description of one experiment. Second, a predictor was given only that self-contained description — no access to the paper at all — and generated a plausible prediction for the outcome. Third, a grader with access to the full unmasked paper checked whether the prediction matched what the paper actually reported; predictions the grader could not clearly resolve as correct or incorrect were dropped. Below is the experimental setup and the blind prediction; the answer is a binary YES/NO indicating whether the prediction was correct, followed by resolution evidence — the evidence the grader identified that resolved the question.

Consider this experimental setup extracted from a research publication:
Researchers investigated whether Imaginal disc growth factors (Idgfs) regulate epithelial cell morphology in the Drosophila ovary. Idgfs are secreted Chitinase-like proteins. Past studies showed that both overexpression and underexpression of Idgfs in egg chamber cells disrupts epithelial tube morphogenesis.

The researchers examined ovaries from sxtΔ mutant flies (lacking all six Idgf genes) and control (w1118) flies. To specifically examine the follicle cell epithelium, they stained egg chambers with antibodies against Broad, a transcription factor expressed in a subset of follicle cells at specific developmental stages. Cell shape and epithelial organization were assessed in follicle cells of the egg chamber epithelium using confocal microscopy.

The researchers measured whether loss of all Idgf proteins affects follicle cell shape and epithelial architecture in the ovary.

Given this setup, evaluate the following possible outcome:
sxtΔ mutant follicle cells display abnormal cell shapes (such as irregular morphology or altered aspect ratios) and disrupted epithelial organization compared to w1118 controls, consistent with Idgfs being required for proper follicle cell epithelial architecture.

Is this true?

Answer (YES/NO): YES